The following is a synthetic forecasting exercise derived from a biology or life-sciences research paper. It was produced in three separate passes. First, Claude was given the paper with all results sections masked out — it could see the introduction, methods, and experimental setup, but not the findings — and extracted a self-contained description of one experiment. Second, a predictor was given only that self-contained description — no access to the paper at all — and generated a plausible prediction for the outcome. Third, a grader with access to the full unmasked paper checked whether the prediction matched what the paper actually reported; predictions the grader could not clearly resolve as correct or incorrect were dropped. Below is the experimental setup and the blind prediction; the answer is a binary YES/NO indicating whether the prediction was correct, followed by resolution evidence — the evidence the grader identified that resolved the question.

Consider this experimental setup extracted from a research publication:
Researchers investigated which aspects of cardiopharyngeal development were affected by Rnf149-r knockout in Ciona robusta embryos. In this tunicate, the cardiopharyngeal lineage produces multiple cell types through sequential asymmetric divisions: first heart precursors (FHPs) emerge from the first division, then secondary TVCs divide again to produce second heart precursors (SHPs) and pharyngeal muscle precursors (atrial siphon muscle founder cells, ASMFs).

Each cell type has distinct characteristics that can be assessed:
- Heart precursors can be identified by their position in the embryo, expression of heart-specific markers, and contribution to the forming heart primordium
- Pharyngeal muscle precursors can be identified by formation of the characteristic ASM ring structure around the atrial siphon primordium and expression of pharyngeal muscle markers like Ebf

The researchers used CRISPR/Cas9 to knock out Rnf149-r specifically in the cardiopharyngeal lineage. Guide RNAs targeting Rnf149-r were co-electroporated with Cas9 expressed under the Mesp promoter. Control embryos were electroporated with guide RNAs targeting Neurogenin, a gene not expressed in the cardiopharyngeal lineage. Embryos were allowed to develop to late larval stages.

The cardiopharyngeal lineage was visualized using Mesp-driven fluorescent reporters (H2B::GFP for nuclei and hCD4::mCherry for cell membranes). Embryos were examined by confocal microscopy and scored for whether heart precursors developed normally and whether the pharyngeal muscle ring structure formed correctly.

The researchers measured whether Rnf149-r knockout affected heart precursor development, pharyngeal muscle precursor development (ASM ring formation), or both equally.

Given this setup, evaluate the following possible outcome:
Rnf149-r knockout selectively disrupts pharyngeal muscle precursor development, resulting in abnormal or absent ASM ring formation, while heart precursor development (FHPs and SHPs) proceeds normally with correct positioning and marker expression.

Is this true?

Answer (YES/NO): NO